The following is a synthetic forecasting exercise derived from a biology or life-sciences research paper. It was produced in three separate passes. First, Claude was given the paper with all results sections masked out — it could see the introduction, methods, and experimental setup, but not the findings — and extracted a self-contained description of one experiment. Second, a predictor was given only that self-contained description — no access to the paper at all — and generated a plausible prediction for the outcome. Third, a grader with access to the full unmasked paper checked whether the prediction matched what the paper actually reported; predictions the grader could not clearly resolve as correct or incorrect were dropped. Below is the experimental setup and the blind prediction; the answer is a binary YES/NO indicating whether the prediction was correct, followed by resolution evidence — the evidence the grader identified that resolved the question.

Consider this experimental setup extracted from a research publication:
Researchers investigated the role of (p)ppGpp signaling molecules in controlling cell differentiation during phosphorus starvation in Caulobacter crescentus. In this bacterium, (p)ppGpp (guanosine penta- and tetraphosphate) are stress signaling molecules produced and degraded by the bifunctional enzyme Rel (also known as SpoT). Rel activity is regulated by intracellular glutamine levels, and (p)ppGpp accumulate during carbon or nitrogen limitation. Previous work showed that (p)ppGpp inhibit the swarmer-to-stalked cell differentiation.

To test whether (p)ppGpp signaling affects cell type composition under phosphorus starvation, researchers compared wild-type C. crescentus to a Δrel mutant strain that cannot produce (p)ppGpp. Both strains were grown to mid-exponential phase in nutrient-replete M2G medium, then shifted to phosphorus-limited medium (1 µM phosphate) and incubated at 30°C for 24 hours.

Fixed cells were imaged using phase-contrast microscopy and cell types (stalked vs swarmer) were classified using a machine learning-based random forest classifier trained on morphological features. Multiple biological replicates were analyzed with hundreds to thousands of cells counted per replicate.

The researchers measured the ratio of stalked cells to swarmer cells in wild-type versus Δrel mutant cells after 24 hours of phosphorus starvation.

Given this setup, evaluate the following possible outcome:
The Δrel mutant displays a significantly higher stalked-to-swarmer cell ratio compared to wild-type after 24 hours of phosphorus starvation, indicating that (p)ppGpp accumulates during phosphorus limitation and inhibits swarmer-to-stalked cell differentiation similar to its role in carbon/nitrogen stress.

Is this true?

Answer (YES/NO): NO